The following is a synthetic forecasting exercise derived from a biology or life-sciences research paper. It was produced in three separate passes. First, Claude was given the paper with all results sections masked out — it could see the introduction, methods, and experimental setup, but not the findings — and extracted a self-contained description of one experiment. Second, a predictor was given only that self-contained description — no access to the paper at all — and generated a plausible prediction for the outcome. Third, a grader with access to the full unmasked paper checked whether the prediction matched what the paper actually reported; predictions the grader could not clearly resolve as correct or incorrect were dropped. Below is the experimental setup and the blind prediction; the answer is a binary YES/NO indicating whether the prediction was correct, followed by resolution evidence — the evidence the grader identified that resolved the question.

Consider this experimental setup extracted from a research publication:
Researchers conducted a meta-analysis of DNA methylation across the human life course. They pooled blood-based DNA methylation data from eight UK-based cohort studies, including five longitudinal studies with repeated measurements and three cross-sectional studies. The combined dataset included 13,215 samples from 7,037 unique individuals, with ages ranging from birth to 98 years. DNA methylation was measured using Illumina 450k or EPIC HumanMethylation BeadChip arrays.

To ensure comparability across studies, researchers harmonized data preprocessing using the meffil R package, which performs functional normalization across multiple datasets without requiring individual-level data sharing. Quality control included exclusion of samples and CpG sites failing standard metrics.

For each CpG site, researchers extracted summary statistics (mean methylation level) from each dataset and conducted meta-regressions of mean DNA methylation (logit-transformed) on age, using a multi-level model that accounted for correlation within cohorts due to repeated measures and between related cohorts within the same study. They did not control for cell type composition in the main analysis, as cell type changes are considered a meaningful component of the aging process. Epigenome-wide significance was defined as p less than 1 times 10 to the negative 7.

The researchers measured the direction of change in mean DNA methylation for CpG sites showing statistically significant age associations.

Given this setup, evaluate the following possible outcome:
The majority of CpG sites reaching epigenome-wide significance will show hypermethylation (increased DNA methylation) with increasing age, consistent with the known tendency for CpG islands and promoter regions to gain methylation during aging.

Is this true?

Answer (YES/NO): NO